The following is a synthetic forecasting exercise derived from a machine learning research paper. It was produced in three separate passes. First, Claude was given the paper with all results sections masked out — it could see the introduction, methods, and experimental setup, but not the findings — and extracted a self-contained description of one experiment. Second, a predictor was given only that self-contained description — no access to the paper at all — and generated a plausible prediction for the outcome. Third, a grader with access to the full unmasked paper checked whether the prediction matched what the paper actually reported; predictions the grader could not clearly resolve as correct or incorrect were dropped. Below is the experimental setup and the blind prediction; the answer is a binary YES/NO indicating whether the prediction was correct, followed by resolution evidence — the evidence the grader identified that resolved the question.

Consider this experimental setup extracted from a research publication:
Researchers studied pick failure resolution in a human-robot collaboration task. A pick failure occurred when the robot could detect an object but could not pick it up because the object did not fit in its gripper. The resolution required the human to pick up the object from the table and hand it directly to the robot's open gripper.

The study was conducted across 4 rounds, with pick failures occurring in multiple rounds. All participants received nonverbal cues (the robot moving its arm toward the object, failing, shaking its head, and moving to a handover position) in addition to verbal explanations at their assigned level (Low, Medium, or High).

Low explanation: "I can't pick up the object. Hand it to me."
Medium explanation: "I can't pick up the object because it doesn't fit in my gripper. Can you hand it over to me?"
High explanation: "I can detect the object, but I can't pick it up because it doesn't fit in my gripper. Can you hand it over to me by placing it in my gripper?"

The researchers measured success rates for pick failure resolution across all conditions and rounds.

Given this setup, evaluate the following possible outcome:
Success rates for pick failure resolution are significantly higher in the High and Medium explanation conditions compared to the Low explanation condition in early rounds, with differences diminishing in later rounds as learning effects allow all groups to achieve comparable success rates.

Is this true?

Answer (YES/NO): NO